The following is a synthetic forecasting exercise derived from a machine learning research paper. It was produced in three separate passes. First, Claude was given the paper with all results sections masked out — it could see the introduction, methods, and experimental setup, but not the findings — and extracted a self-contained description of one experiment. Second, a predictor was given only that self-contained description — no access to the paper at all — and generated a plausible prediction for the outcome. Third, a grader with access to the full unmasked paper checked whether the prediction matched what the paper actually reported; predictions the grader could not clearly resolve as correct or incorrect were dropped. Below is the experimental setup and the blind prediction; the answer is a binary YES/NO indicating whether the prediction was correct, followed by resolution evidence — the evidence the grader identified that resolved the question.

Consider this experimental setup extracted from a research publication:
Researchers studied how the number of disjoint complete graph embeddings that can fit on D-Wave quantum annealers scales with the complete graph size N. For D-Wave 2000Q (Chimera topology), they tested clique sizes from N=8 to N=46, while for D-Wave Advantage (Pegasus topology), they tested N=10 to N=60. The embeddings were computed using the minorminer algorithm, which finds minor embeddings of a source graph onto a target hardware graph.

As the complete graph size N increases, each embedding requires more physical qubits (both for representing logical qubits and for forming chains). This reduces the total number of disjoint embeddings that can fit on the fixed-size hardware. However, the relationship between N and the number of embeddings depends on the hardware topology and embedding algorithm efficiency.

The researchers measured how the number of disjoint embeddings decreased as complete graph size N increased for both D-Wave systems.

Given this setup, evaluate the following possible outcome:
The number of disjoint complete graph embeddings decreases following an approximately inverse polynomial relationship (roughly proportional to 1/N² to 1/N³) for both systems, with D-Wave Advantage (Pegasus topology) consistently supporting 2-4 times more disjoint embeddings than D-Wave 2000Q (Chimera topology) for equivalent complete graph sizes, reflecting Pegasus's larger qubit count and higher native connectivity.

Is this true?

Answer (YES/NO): NO